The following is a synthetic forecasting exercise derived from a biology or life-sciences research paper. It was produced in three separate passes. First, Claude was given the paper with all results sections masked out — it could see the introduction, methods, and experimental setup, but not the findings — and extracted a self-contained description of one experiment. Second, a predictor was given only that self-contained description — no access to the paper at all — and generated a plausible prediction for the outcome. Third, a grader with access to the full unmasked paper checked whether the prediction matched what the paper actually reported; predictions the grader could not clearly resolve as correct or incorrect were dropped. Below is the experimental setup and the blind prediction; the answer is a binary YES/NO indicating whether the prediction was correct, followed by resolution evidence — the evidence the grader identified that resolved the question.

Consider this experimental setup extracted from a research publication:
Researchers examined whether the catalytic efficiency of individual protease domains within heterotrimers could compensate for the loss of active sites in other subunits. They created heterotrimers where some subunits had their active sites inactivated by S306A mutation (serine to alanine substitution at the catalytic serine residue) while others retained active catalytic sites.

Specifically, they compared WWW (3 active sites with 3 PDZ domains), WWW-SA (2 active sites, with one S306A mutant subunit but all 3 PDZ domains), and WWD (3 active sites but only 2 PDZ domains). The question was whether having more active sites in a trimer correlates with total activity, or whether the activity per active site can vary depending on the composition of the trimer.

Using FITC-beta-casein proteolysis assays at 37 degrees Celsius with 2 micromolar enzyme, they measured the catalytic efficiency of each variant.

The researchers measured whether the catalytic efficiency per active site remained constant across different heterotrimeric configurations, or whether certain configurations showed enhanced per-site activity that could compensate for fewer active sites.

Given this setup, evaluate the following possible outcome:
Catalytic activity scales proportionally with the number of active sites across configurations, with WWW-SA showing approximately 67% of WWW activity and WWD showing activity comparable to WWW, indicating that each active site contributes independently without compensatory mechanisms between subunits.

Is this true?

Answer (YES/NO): NO